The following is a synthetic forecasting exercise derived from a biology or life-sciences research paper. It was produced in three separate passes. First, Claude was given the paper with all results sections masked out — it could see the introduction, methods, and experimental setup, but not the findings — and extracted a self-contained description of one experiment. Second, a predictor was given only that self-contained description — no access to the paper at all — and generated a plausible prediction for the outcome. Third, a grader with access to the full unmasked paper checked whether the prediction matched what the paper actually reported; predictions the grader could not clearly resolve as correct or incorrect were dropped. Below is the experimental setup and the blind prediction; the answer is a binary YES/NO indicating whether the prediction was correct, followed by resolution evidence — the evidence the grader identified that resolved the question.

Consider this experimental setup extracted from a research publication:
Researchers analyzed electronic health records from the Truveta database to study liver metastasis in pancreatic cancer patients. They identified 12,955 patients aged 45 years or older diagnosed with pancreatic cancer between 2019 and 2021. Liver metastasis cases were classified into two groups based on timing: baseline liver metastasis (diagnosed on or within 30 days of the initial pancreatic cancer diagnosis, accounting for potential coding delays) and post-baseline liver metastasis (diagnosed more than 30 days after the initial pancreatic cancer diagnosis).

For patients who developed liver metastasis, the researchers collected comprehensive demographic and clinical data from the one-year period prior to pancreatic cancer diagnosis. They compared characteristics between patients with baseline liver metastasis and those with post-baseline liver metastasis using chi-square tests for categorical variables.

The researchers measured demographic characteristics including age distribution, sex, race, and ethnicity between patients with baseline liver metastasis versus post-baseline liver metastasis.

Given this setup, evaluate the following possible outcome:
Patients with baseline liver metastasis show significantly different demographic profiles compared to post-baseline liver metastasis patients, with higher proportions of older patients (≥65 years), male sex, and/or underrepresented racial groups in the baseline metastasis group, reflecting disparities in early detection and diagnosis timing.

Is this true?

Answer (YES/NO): YES